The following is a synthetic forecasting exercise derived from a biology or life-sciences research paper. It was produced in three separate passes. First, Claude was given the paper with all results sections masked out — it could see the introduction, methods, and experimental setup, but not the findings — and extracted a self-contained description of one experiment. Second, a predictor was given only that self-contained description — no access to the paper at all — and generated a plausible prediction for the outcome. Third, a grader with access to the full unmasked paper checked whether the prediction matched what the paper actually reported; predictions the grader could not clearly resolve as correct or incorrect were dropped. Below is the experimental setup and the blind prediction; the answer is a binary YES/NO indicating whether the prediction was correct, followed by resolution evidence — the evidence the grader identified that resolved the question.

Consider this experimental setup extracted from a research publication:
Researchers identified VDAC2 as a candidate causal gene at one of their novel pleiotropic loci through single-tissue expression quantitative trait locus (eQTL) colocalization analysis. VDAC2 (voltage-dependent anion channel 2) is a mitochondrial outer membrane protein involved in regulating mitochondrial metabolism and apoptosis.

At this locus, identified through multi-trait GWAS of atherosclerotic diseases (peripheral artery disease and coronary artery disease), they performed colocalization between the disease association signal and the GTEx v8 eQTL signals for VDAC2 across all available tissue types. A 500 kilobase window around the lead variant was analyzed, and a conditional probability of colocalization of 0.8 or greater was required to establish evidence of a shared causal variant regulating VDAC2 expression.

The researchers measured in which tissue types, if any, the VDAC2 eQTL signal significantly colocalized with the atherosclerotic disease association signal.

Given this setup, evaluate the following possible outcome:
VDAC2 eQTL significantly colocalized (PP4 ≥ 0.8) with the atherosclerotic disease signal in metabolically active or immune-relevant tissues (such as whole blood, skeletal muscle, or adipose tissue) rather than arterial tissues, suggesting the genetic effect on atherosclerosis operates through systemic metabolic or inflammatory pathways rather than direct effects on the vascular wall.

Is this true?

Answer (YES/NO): NO